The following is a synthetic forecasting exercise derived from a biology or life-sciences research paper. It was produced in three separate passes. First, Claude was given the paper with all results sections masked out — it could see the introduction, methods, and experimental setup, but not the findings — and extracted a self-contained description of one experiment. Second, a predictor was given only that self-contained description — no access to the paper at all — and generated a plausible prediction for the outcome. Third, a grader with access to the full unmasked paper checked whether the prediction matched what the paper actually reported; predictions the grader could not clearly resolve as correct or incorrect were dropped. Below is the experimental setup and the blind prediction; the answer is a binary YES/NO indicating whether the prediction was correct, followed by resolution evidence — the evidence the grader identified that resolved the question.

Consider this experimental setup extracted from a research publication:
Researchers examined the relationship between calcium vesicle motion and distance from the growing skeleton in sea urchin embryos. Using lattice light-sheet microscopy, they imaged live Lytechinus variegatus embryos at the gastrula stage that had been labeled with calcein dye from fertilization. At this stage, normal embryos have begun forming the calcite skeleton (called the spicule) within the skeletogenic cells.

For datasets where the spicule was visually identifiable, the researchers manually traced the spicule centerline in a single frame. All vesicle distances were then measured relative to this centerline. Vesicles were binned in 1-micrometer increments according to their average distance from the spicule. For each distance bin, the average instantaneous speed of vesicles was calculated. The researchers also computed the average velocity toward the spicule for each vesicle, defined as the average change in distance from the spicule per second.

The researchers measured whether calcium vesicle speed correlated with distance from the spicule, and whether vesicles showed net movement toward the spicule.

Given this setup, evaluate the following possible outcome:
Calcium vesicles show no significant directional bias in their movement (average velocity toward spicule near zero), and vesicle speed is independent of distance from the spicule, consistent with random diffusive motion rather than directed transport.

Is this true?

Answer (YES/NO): NO